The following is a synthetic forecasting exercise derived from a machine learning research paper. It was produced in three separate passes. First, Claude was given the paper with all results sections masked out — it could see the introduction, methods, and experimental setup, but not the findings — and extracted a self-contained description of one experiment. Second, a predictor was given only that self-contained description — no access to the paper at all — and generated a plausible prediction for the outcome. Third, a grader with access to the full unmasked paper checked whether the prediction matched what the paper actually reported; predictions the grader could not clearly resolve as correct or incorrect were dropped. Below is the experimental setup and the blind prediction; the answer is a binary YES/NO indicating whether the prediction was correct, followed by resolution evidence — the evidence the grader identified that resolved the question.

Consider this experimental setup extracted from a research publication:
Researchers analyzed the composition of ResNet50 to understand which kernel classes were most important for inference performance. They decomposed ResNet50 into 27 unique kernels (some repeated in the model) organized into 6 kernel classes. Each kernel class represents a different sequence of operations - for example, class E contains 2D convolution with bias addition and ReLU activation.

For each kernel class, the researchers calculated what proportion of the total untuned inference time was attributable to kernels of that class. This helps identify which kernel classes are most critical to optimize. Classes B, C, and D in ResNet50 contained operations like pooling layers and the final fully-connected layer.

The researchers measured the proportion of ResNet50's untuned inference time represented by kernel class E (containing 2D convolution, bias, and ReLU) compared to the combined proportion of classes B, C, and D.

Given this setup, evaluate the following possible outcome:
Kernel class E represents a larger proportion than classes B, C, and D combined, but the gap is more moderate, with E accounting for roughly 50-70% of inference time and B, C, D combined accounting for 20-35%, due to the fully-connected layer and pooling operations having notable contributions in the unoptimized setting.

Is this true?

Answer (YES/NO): NO